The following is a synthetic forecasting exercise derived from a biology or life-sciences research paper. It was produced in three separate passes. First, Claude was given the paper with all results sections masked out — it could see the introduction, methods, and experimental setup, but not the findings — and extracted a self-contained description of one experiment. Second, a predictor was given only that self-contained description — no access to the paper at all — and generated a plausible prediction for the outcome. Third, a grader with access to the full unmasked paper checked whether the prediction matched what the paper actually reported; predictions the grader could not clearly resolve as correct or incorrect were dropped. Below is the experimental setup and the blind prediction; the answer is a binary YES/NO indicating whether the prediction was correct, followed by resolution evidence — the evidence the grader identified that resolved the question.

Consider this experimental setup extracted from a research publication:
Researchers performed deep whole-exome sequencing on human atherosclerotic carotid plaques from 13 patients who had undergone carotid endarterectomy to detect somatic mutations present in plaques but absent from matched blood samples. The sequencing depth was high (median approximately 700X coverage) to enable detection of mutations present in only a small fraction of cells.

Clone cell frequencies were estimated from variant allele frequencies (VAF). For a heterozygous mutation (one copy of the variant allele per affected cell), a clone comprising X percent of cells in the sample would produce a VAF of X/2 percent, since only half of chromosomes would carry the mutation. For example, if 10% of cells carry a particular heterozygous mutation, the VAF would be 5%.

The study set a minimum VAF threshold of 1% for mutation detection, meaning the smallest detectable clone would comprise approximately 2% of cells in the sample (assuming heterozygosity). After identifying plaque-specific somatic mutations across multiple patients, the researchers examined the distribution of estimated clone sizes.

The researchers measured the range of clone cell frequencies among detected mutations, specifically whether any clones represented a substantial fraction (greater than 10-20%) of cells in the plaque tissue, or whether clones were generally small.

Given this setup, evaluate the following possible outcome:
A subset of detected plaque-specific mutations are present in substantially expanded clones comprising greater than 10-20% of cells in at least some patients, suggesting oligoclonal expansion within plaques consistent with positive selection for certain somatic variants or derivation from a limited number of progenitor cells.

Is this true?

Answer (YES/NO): YES